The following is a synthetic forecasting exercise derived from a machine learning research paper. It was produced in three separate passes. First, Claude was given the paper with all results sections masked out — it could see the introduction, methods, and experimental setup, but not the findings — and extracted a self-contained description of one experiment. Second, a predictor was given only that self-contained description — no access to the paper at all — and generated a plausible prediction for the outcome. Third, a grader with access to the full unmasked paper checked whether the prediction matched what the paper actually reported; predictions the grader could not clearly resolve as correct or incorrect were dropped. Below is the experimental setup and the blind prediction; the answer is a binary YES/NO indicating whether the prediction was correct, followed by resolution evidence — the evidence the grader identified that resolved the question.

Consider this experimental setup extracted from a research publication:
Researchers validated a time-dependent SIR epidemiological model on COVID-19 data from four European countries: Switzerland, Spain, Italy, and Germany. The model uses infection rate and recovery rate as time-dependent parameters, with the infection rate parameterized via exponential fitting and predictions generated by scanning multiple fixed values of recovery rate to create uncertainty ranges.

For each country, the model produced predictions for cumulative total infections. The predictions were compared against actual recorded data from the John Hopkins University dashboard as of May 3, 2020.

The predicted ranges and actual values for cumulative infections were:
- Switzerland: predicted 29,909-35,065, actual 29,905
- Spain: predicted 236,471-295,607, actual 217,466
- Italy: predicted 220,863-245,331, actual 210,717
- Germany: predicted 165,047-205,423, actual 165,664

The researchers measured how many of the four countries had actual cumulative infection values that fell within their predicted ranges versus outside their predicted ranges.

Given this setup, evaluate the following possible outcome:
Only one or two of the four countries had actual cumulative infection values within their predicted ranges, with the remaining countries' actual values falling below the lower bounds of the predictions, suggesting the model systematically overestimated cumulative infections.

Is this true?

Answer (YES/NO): YES